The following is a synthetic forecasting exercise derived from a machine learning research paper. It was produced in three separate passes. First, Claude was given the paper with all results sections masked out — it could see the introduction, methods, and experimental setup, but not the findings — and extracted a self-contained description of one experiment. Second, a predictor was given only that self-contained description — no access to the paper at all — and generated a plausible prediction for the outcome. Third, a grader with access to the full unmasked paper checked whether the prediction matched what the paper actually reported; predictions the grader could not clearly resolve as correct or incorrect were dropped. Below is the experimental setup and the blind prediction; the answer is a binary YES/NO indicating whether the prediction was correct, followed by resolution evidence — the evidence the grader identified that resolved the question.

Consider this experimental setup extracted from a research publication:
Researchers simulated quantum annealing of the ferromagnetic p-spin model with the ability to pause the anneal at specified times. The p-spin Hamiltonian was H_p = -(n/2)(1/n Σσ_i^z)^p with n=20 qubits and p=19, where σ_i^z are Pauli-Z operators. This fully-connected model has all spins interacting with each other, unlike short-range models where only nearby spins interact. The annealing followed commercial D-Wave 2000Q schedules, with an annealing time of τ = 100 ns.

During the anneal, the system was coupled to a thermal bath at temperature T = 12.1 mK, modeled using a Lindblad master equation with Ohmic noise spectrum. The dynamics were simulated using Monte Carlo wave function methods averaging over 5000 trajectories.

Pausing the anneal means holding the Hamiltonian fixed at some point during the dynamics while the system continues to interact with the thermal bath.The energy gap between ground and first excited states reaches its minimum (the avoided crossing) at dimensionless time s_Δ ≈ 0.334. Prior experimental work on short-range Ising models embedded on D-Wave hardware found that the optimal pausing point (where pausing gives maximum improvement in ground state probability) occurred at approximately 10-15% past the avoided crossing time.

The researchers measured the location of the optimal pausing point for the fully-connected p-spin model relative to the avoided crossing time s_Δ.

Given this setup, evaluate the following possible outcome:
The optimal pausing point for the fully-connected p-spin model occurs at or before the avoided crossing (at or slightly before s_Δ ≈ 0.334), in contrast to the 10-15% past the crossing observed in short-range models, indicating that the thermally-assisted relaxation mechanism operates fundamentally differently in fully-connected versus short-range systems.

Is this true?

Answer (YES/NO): NO